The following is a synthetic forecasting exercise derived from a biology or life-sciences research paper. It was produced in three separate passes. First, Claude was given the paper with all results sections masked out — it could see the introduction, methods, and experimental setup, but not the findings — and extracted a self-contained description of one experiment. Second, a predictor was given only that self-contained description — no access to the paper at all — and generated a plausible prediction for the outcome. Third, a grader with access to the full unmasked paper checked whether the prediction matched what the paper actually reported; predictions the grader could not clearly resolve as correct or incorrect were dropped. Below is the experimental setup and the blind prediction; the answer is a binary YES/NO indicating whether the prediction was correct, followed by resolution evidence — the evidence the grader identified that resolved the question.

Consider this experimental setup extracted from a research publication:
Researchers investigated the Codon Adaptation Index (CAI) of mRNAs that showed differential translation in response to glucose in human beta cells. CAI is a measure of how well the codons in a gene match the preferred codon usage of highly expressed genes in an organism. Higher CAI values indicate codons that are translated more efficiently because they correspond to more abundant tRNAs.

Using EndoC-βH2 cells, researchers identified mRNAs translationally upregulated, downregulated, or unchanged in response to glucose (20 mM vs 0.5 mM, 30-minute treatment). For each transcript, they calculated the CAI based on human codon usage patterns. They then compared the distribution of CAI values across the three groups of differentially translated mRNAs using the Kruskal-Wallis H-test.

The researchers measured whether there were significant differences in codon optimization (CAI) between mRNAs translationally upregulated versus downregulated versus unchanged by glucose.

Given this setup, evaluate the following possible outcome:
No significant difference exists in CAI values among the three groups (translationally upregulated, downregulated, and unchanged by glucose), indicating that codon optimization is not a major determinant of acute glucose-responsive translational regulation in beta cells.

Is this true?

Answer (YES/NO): NO